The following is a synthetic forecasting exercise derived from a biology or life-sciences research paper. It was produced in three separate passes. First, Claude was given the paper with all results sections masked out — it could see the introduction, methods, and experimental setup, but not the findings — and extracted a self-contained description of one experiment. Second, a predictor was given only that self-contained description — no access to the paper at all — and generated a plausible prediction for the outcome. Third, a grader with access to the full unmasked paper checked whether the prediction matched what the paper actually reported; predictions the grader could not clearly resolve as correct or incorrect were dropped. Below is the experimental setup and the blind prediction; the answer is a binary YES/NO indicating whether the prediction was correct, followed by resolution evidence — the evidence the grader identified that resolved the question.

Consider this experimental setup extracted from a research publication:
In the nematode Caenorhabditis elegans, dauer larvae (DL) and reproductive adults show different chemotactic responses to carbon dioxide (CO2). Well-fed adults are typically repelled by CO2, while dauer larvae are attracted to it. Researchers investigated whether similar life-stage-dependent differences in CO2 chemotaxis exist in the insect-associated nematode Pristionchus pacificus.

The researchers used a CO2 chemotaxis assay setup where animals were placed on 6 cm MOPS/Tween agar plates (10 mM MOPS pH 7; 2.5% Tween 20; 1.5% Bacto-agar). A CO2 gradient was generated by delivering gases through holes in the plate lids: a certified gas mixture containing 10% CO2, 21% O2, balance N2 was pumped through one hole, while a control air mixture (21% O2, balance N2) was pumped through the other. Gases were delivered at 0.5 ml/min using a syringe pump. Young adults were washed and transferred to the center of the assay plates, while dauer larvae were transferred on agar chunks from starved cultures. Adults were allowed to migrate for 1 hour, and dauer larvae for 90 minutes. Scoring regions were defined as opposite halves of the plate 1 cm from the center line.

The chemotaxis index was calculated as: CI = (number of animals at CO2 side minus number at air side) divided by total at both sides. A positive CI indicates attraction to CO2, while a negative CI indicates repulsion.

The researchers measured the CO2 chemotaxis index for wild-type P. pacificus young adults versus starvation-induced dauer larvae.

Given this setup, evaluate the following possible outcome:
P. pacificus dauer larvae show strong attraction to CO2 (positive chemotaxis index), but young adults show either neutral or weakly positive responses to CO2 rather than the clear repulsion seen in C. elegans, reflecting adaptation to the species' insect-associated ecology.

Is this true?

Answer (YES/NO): NO